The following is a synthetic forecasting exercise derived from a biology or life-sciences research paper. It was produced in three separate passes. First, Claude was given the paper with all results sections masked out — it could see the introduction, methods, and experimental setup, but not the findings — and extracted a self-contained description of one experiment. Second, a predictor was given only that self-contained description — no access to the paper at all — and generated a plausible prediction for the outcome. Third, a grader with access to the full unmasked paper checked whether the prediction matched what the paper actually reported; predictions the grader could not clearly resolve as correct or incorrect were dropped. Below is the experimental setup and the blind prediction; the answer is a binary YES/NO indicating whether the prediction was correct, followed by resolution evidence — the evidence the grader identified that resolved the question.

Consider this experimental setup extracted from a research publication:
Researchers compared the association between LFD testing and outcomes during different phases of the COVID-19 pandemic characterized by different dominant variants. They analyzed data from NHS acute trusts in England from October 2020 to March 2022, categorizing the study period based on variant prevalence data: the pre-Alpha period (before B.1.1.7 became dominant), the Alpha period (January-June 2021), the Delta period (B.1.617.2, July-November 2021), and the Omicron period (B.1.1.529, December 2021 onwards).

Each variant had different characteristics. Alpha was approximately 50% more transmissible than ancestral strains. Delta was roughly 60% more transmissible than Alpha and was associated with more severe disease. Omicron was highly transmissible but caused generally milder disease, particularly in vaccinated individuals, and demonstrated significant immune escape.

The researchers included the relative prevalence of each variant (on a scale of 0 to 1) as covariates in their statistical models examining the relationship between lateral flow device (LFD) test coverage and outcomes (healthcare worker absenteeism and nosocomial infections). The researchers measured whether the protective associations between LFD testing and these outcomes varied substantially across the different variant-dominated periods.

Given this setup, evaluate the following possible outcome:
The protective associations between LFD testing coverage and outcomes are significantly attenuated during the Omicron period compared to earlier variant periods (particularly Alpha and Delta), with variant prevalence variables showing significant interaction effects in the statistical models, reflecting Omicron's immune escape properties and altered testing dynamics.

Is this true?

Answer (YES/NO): NO